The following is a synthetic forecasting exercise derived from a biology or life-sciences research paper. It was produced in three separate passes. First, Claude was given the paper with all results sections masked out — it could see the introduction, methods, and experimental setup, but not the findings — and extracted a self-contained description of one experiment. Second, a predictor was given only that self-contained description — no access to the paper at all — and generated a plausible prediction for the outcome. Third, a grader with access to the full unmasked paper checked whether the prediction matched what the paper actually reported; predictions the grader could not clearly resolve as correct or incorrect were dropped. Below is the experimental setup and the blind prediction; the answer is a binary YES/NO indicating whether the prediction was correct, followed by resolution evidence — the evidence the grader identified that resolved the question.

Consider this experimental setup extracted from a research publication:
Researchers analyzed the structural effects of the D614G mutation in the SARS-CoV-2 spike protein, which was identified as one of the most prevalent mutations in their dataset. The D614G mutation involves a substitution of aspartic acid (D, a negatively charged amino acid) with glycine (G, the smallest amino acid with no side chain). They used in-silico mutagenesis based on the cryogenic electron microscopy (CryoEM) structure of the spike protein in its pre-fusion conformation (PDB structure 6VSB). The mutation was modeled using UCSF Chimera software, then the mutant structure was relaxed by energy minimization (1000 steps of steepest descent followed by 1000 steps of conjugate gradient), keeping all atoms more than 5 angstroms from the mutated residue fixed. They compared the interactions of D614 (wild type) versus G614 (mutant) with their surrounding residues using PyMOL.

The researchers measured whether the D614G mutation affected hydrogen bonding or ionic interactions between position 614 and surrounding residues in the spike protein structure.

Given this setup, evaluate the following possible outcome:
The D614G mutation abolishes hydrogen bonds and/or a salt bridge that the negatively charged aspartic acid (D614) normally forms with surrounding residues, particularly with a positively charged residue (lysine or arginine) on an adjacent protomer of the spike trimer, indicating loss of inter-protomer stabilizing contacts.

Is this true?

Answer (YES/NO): YES